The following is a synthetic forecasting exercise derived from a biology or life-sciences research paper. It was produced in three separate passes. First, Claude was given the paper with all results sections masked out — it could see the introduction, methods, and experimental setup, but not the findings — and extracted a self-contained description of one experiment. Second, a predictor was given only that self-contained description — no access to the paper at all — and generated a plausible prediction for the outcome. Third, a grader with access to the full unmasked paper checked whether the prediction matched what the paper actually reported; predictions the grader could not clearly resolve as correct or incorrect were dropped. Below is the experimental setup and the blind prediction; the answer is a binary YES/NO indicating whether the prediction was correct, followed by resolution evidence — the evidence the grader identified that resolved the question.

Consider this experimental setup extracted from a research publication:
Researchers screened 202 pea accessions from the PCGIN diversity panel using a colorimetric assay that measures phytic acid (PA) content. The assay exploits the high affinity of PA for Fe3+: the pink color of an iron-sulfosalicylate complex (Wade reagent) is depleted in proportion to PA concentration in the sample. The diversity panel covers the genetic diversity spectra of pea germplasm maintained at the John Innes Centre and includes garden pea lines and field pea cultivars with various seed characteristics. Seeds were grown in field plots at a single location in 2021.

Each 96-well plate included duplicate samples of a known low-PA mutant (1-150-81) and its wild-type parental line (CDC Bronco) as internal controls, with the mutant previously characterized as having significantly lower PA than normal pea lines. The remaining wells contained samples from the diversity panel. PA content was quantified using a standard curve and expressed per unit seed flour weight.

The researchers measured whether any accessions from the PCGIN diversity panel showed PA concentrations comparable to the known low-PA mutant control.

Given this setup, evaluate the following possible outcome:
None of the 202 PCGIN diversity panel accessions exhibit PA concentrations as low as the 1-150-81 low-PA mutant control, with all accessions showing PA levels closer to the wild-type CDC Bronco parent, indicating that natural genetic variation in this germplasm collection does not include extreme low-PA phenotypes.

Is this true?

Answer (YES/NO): NO